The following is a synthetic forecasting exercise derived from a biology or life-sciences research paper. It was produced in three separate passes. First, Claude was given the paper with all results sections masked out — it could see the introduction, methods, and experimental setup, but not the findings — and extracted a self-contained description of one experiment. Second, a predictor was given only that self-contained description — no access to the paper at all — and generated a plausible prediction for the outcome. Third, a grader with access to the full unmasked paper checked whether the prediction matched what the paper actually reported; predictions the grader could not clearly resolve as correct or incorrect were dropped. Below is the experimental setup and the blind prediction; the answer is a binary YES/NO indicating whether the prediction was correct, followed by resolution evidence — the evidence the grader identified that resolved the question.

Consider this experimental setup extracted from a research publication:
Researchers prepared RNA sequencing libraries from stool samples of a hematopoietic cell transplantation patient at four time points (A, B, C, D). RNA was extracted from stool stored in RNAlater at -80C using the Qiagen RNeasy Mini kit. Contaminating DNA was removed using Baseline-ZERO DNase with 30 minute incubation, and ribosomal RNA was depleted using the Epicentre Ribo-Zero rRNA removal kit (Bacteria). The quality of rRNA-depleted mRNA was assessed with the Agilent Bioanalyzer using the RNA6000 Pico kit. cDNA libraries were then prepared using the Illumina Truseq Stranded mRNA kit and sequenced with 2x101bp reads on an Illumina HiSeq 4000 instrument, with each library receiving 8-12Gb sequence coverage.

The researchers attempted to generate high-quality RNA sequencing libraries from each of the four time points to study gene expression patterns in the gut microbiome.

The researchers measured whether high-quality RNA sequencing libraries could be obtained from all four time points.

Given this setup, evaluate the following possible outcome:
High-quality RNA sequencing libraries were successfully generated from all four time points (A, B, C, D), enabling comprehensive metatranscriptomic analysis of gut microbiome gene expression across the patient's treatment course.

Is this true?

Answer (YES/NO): NO